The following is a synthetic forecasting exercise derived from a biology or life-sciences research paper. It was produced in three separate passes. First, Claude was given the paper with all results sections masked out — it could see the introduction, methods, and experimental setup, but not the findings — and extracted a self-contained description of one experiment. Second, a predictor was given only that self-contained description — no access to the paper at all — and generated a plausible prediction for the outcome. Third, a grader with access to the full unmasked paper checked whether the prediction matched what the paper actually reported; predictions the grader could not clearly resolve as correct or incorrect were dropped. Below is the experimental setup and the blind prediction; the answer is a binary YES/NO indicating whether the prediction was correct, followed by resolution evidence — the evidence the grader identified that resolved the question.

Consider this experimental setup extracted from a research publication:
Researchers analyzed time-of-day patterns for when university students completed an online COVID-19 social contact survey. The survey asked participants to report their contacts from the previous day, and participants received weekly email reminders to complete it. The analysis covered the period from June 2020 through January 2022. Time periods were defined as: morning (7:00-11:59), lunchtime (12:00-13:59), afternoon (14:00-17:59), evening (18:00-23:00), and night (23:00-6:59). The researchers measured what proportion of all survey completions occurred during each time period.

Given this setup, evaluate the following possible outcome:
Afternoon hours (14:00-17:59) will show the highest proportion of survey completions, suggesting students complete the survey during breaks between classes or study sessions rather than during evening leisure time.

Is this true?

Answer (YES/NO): NO